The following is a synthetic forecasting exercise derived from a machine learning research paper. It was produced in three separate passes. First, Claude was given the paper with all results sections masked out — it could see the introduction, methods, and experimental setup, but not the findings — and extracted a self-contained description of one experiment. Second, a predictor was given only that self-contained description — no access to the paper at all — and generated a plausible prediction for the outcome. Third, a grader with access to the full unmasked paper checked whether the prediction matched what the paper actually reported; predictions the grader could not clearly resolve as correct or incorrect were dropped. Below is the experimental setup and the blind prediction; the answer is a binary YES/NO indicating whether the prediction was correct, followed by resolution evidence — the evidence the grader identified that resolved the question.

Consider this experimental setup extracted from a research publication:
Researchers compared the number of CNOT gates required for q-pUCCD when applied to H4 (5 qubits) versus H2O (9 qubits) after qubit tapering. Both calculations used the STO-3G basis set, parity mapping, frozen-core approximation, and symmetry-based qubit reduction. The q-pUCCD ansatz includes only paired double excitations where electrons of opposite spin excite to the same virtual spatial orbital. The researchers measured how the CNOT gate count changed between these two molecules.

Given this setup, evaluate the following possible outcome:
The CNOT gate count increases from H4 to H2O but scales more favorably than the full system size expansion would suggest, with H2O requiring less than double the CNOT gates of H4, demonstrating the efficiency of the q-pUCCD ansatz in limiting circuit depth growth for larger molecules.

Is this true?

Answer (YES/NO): NO